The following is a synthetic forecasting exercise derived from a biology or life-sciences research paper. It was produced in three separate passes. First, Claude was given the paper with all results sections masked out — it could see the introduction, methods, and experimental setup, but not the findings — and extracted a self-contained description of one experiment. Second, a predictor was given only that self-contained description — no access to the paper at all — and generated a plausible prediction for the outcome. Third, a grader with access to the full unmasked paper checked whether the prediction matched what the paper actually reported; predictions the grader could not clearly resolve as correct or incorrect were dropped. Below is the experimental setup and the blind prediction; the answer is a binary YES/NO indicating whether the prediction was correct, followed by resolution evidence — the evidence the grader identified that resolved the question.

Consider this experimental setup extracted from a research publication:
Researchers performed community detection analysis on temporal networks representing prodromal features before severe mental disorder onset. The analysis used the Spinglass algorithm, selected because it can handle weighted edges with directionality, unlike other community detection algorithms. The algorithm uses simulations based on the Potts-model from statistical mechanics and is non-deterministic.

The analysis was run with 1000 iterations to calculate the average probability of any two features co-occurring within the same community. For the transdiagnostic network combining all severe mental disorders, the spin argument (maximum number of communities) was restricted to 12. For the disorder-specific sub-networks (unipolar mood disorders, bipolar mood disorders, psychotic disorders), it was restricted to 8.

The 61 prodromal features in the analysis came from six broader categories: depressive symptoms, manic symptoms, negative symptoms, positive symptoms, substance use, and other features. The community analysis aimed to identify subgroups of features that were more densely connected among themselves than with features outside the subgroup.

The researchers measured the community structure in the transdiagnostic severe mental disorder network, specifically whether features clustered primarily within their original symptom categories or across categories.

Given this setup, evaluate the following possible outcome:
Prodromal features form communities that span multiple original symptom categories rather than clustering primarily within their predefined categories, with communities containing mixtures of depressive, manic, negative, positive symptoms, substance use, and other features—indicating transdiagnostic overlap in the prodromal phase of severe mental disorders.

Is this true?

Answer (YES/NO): NO